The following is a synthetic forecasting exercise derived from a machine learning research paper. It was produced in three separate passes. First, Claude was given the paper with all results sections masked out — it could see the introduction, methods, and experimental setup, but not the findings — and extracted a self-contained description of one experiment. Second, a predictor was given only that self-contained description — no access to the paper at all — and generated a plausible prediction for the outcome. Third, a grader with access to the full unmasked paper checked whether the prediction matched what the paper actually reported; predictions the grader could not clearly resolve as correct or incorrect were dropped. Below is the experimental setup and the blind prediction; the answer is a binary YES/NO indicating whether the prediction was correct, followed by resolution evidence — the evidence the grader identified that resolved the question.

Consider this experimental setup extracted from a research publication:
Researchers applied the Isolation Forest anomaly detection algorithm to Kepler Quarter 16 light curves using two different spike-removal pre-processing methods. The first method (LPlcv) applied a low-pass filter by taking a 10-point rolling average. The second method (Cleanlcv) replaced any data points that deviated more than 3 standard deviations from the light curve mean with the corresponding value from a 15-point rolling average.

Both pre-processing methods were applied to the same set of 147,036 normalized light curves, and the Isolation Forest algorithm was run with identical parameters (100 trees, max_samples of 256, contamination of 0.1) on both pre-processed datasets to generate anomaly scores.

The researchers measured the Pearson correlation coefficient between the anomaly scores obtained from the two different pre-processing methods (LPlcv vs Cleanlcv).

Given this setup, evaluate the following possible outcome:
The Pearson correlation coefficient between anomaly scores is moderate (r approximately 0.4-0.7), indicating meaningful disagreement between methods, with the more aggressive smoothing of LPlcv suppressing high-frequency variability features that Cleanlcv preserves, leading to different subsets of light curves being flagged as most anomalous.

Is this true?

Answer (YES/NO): NO